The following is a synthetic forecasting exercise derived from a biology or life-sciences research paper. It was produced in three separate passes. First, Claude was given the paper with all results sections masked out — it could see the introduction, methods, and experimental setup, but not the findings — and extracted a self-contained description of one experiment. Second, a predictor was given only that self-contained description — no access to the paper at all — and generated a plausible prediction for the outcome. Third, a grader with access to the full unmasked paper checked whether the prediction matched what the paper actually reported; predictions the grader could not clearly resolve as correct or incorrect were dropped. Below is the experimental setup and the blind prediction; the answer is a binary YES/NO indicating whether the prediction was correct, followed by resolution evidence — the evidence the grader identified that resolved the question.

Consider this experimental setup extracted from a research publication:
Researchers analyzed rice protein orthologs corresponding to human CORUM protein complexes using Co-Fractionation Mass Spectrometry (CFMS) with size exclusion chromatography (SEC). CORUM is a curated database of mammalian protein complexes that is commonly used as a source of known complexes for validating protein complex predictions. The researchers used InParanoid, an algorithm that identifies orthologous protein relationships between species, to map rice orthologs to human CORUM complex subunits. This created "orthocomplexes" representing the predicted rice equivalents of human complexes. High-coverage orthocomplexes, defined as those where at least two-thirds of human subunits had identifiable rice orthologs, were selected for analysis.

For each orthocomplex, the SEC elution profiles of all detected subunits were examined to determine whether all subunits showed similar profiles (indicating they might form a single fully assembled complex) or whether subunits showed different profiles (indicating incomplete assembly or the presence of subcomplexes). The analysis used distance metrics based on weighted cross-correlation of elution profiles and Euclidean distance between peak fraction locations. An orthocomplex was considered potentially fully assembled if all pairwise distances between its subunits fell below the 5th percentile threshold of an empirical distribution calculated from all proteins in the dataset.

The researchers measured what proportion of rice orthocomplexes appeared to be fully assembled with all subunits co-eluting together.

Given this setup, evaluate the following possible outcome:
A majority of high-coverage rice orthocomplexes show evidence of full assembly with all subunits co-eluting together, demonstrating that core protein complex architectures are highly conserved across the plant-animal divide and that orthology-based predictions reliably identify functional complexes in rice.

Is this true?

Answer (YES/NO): NO